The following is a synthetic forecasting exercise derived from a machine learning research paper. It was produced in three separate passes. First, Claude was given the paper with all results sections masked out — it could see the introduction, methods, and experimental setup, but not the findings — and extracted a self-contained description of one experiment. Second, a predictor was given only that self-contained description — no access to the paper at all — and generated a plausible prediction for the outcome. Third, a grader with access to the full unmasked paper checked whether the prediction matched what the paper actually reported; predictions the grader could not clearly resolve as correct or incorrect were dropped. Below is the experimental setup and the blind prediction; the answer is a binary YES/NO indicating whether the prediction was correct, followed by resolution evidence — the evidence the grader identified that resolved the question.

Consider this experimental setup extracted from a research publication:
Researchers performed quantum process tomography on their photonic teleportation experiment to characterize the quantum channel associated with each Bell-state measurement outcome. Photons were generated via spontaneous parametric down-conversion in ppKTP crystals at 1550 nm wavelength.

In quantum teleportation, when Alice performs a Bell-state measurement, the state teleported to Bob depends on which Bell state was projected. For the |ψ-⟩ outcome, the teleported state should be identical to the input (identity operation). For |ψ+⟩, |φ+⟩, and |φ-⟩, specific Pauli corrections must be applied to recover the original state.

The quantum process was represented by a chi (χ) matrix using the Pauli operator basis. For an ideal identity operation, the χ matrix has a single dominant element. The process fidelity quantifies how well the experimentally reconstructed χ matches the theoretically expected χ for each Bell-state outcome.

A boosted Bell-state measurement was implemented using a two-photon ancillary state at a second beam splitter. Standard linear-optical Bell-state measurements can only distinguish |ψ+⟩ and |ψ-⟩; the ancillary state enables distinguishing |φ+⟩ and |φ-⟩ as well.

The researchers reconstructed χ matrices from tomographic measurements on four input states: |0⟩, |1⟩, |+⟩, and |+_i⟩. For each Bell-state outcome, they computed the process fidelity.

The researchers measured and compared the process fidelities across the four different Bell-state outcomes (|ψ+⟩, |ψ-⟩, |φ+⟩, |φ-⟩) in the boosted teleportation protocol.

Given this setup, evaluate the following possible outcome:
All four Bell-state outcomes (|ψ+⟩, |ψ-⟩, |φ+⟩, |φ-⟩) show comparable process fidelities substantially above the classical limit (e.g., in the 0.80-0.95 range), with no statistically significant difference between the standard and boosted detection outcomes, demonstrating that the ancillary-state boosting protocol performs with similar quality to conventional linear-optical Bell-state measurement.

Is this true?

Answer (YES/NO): NO